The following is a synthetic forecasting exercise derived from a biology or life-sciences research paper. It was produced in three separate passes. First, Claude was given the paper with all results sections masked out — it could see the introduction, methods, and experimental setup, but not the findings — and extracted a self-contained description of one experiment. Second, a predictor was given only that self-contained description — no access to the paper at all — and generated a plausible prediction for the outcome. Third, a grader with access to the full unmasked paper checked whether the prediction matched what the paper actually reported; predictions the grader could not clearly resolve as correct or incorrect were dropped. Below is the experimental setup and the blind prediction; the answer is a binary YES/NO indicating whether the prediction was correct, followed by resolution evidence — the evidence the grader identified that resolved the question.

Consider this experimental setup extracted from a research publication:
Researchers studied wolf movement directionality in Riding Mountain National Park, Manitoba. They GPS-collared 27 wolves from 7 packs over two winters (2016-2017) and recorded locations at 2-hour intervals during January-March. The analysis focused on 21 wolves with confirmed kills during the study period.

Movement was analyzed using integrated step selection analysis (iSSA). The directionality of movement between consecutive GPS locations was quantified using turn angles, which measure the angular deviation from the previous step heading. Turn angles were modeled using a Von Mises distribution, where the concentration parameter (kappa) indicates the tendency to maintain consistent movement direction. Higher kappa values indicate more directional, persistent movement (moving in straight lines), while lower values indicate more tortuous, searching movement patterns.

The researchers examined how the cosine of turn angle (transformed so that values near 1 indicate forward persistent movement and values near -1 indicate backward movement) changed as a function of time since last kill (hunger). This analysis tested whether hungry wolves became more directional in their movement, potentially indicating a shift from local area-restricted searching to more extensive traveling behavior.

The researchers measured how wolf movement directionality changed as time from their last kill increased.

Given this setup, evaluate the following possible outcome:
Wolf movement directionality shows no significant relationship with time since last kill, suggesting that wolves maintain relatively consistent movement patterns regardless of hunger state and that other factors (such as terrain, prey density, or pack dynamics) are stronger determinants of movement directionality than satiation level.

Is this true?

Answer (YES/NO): NO